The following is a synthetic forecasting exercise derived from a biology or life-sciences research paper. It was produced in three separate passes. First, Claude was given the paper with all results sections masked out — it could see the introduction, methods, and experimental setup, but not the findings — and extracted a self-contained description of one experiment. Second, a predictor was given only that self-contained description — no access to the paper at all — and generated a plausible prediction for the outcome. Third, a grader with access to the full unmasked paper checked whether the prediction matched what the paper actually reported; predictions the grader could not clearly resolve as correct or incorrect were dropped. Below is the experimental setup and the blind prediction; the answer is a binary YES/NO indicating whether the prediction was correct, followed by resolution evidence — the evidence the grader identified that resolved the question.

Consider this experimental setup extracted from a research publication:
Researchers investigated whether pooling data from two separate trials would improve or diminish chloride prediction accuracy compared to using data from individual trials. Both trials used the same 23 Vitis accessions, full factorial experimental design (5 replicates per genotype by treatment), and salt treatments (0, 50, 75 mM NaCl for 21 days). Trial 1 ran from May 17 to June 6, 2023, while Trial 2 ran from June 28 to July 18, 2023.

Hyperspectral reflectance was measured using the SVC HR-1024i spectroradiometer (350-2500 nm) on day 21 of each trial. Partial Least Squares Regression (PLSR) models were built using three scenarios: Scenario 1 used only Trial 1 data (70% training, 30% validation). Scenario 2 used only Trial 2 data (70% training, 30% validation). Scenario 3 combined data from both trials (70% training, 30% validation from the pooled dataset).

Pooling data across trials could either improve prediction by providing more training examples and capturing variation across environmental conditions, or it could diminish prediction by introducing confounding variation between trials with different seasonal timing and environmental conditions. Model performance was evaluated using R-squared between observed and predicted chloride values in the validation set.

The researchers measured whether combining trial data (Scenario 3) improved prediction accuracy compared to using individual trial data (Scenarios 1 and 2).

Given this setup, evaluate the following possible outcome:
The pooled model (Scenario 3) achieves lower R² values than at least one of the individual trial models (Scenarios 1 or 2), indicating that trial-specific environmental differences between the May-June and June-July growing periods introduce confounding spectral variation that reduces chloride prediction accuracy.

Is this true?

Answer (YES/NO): YES